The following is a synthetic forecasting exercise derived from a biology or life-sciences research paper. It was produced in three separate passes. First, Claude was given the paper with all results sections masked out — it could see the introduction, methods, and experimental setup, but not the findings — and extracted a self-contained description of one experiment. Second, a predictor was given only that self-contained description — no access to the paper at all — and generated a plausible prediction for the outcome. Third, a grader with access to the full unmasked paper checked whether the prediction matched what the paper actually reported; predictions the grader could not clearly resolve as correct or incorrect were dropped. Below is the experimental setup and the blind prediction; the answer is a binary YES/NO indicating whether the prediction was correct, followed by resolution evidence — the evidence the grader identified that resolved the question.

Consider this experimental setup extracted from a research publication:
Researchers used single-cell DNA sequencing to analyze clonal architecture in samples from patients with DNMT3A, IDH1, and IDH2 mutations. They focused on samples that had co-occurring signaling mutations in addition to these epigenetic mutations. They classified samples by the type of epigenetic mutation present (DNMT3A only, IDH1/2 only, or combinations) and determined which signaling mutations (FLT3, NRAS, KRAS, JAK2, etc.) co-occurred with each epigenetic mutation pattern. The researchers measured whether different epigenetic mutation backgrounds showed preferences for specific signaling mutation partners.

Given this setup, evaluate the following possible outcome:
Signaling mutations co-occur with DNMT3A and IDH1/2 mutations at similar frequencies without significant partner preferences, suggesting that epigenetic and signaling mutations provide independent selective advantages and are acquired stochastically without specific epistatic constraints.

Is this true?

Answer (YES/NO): NO